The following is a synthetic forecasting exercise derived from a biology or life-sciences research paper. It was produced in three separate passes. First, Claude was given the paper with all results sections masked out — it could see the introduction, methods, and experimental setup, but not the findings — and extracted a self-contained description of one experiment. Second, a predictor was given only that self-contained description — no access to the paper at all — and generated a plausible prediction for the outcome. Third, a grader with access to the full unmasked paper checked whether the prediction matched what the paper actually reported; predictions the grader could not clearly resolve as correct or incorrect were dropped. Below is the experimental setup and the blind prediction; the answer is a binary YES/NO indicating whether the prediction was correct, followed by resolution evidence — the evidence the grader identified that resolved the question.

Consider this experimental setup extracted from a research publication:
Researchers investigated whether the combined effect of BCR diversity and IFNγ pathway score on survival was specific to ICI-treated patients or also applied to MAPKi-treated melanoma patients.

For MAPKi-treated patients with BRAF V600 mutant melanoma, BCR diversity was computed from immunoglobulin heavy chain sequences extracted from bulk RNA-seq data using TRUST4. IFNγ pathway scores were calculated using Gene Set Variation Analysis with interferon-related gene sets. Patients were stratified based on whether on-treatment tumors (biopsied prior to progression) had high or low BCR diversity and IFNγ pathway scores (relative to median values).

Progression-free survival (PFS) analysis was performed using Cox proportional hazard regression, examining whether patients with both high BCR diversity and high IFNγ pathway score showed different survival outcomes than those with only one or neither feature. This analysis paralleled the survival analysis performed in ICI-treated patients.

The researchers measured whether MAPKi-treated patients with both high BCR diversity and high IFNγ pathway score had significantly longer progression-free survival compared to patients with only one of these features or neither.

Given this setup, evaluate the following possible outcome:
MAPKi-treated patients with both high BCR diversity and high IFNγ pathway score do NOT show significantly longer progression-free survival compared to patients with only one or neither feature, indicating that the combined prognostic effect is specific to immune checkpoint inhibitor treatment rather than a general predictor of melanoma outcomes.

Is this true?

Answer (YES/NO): YES